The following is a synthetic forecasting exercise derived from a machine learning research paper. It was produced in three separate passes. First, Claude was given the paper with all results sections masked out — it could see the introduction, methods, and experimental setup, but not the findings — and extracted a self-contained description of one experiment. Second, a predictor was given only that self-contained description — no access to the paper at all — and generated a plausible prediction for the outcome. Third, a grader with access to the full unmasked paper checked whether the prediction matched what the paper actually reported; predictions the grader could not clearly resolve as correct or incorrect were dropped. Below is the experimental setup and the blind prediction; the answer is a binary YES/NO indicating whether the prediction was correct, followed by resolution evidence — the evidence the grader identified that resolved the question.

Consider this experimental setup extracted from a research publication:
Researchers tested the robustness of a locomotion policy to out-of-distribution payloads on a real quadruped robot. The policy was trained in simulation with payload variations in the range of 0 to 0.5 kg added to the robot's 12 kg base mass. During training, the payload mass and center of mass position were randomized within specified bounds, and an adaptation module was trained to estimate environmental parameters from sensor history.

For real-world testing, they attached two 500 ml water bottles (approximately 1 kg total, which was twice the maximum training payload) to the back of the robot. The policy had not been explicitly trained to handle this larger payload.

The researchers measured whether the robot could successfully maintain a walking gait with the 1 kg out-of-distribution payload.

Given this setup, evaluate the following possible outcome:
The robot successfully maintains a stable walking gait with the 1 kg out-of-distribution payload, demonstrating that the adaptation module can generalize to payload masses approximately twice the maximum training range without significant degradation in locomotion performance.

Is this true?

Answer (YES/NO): YES